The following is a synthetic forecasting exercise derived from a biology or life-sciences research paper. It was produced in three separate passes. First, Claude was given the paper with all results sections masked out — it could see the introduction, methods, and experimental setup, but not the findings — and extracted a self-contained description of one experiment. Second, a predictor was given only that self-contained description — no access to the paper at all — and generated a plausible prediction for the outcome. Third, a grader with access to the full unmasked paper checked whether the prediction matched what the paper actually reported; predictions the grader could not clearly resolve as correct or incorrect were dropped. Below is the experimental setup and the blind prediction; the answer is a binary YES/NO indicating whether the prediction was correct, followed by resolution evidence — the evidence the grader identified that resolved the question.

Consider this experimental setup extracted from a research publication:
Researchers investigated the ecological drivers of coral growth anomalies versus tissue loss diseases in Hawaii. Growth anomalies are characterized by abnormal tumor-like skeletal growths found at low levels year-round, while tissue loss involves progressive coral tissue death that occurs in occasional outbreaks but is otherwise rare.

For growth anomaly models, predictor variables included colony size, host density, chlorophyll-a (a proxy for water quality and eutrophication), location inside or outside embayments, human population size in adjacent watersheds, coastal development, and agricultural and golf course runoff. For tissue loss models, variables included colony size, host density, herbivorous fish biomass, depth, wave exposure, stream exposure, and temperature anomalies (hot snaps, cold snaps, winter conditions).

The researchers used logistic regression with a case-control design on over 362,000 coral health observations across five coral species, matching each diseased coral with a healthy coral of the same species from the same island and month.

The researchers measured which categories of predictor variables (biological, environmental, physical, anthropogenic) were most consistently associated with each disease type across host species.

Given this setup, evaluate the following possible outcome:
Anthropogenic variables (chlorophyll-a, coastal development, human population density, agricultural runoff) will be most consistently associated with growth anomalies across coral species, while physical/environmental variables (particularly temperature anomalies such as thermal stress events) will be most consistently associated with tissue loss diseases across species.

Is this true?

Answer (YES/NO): NO